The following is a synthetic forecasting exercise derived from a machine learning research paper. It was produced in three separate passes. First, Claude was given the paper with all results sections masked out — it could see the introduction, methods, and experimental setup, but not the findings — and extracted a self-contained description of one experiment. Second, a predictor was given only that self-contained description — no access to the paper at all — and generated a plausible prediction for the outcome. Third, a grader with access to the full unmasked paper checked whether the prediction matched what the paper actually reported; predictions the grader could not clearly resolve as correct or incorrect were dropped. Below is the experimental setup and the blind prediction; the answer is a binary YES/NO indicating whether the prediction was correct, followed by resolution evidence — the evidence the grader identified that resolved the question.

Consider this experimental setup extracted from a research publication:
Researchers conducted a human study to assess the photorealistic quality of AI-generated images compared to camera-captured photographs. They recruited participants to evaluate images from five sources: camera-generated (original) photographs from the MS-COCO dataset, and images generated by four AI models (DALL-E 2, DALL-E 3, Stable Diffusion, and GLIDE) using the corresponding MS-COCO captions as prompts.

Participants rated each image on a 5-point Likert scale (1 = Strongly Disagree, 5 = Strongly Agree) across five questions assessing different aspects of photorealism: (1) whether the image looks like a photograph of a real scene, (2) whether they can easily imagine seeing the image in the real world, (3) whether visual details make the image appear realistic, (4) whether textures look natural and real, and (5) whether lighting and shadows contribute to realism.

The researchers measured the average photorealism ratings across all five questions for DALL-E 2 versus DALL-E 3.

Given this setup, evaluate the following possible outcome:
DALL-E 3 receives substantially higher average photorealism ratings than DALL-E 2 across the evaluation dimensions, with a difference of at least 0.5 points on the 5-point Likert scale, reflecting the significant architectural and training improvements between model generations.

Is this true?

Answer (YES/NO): NO